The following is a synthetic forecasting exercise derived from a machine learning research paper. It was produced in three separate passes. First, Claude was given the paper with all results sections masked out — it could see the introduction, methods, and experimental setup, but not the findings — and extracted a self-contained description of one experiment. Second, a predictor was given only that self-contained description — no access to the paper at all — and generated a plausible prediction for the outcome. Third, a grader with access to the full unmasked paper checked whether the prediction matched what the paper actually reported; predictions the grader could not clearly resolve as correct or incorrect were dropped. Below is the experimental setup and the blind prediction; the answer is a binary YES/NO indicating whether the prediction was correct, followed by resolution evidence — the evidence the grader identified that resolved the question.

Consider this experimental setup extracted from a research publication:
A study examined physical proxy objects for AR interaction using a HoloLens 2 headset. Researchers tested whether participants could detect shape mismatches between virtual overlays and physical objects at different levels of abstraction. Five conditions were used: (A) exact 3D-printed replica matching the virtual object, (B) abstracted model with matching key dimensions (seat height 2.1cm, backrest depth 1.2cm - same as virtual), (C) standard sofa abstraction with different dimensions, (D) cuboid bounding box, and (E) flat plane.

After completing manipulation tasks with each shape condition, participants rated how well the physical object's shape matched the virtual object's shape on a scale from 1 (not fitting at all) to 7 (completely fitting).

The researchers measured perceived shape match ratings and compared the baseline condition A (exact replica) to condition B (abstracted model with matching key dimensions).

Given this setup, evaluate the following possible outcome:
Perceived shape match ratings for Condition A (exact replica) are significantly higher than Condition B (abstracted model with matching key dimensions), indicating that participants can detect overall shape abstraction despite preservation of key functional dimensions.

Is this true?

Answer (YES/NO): NO